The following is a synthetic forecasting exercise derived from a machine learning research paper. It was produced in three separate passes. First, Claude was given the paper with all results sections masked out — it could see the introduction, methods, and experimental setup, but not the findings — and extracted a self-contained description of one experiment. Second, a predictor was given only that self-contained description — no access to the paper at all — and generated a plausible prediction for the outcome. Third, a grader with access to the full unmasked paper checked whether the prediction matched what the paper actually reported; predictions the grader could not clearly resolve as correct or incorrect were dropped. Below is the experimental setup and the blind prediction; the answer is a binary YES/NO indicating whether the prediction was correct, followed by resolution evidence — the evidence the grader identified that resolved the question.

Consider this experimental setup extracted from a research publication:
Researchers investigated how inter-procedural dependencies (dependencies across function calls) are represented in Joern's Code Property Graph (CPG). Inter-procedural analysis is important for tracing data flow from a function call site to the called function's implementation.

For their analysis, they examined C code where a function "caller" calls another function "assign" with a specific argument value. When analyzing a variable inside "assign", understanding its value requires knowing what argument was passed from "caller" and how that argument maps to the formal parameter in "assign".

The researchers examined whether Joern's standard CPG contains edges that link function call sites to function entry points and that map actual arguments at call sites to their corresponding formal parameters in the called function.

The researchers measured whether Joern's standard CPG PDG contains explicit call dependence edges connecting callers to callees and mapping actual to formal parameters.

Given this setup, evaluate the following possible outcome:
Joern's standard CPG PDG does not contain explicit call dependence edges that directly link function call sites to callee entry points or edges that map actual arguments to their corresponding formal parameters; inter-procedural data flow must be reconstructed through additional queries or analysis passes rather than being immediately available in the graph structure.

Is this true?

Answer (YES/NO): YES